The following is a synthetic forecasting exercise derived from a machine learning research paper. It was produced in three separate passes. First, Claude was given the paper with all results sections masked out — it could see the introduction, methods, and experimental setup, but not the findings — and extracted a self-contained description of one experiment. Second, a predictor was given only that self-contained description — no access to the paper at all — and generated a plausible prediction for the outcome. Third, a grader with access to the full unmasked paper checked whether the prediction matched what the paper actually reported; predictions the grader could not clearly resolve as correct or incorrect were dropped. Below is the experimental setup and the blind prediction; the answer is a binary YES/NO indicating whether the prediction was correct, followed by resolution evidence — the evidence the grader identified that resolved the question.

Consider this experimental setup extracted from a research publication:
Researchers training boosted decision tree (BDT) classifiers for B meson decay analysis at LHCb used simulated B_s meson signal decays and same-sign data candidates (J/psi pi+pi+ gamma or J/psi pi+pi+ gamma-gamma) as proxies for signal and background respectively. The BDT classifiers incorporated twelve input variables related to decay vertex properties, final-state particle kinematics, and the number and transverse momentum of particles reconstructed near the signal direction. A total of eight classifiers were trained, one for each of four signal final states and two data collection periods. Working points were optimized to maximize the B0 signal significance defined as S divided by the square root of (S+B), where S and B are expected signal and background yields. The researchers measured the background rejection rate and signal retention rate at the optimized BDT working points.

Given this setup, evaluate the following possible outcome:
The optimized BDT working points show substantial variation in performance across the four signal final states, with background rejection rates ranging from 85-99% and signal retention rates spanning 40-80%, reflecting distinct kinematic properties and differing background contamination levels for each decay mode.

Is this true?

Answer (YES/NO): NO